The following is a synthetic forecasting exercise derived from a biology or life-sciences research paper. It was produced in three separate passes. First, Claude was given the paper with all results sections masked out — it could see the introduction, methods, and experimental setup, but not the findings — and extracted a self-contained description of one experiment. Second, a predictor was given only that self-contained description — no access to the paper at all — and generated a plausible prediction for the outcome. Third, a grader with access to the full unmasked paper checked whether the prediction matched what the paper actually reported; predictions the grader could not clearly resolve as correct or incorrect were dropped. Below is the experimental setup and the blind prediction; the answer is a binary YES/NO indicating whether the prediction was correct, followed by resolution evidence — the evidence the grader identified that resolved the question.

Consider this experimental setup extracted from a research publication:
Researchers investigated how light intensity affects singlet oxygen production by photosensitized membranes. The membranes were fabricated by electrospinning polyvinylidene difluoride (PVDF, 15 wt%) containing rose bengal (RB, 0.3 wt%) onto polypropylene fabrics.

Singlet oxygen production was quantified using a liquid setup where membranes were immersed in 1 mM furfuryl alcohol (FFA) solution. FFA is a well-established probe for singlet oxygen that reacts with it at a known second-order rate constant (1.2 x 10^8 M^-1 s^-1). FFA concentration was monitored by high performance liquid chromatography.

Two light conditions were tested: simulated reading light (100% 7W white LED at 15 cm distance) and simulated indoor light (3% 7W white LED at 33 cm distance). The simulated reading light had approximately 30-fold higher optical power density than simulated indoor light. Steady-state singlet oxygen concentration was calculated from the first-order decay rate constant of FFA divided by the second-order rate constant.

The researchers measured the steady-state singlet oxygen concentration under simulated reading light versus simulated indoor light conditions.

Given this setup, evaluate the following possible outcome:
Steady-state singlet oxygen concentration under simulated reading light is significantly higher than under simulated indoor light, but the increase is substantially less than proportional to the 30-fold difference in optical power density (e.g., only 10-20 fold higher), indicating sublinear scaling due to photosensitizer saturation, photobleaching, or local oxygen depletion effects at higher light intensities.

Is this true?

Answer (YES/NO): YES